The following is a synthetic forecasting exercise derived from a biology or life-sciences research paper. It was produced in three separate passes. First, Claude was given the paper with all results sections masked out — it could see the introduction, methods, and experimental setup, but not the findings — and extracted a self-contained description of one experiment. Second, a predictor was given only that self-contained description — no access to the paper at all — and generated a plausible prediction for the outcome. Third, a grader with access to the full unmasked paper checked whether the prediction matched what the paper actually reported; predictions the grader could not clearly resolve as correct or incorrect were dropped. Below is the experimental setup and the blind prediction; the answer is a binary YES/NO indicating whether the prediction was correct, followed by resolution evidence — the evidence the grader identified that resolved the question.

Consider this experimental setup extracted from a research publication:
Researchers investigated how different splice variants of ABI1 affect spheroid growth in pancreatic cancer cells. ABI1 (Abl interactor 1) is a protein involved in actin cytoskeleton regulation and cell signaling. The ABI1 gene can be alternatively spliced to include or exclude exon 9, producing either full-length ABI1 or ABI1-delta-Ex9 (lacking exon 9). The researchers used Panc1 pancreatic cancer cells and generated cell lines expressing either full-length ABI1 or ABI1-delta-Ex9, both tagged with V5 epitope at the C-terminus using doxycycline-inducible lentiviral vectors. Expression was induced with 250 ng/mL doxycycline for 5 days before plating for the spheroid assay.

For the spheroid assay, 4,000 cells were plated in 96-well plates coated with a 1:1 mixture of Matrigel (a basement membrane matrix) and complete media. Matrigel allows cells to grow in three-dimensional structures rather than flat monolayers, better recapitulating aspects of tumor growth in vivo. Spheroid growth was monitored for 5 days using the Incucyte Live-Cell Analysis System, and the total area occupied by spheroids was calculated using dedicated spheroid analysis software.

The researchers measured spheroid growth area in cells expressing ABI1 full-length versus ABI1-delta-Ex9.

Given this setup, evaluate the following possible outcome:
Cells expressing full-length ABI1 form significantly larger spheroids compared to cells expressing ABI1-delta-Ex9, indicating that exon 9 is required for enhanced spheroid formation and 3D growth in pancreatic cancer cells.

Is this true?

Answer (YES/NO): NO